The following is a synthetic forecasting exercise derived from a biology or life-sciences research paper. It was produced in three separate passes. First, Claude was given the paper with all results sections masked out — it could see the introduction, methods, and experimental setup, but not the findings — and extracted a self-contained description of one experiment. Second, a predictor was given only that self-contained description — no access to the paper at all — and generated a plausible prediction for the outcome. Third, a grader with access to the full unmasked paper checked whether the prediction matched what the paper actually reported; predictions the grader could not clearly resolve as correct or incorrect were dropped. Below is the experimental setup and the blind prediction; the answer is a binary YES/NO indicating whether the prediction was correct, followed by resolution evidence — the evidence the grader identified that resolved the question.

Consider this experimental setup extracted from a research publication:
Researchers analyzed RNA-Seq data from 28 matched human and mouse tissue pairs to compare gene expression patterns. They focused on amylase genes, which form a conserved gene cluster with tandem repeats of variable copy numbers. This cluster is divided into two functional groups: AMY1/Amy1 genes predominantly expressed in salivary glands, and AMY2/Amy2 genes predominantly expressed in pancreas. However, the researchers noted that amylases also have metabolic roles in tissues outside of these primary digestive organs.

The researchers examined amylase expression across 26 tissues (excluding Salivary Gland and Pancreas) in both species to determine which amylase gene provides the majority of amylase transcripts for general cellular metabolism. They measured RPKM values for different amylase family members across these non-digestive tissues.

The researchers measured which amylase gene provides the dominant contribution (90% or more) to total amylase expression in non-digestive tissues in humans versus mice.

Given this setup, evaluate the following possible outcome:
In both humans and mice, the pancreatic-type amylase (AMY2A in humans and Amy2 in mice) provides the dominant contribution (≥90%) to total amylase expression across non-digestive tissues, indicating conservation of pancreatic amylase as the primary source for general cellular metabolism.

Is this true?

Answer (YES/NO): NO